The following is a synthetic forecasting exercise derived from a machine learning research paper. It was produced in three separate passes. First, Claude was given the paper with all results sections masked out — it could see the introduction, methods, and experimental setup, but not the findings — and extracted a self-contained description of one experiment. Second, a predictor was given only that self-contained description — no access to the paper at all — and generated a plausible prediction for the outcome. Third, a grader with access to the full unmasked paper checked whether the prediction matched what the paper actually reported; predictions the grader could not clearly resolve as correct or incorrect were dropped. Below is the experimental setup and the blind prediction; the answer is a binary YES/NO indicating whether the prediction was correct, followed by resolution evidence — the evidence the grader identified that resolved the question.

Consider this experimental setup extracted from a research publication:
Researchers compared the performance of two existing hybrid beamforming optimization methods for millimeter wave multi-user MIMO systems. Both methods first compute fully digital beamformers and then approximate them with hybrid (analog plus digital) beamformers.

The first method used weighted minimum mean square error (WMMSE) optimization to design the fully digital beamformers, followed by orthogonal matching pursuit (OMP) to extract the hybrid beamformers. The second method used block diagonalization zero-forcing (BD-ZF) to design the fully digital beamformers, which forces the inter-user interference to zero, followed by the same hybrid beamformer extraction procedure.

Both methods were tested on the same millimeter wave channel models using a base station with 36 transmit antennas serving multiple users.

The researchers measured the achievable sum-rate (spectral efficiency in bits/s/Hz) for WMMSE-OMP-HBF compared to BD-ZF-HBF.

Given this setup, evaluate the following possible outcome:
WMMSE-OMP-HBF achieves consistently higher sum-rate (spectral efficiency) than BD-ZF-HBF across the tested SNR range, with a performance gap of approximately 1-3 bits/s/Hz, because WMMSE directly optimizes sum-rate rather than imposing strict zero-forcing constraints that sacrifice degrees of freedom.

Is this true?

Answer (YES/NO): NO